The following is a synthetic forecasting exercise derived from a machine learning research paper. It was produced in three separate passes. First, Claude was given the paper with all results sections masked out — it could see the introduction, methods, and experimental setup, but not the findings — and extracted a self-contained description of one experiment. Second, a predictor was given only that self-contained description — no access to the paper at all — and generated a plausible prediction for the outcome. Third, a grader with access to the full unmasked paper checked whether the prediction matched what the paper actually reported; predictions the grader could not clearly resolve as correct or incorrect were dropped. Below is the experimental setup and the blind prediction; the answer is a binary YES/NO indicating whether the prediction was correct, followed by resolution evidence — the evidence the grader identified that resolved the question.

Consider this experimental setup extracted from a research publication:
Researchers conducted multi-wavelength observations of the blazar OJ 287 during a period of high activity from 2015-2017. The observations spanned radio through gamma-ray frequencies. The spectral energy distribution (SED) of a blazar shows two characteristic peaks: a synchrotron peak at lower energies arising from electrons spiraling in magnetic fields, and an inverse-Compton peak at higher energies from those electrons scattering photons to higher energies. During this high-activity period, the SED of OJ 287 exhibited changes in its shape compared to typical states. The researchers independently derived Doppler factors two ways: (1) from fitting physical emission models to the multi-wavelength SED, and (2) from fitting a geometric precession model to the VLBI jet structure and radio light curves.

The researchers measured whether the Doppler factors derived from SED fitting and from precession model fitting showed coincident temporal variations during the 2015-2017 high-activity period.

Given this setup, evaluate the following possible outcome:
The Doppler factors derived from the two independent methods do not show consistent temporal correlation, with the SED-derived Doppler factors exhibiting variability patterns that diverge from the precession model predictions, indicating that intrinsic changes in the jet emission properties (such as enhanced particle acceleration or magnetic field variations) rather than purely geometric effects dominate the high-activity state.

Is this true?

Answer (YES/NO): NO